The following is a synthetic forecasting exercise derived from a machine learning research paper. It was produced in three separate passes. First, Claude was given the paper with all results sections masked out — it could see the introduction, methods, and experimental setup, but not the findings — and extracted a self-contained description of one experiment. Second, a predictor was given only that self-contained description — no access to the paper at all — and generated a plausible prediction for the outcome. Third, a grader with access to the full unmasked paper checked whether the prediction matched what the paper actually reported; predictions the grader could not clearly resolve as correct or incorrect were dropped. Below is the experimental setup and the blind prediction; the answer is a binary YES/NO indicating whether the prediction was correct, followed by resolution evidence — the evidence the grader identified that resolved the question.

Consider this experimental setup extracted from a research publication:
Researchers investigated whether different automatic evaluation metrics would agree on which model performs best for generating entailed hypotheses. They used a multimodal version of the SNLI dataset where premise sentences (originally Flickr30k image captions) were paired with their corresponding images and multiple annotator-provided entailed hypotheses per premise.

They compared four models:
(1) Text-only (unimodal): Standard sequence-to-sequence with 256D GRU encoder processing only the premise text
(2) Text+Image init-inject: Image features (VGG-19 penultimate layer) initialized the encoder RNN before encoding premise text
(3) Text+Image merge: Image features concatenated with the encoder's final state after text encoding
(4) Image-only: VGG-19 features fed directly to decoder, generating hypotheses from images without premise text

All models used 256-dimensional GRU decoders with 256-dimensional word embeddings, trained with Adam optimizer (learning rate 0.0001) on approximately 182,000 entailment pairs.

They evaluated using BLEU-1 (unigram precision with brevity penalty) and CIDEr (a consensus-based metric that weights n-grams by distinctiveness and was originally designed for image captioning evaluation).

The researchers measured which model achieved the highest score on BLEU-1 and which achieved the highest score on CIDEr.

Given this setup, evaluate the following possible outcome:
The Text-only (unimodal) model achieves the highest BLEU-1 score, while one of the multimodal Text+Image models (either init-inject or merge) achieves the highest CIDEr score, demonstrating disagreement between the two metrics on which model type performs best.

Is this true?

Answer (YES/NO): YES